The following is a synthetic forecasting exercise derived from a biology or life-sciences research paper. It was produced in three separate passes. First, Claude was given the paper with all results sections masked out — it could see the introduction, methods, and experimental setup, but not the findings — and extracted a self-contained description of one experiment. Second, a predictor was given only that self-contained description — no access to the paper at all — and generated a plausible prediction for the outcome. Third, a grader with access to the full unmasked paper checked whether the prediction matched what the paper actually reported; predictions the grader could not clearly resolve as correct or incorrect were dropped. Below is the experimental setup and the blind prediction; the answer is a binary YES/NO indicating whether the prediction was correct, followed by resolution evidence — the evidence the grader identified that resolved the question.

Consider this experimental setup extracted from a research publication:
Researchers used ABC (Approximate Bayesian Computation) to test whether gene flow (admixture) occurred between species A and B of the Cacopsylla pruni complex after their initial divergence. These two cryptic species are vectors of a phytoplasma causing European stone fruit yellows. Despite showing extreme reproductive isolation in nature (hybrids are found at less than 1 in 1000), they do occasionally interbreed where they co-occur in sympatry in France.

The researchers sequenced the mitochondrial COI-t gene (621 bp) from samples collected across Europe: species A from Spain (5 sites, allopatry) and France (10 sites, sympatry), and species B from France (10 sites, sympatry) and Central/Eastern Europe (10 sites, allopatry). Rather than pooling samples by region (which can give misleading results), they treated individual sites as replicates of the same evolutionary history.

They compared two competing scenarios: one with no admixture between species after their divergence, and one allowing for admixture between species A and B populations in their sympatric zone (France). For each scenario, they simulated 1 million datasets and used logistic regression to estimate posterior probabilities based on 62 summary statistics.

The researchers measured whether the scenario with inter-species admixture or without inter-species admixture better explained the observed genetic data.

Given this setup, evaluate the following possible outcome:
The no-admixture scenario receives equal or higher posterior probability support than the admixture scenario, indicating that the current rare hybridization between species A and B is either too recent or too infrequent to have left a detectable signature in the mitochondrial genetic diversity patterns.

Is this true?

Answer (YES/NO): YES